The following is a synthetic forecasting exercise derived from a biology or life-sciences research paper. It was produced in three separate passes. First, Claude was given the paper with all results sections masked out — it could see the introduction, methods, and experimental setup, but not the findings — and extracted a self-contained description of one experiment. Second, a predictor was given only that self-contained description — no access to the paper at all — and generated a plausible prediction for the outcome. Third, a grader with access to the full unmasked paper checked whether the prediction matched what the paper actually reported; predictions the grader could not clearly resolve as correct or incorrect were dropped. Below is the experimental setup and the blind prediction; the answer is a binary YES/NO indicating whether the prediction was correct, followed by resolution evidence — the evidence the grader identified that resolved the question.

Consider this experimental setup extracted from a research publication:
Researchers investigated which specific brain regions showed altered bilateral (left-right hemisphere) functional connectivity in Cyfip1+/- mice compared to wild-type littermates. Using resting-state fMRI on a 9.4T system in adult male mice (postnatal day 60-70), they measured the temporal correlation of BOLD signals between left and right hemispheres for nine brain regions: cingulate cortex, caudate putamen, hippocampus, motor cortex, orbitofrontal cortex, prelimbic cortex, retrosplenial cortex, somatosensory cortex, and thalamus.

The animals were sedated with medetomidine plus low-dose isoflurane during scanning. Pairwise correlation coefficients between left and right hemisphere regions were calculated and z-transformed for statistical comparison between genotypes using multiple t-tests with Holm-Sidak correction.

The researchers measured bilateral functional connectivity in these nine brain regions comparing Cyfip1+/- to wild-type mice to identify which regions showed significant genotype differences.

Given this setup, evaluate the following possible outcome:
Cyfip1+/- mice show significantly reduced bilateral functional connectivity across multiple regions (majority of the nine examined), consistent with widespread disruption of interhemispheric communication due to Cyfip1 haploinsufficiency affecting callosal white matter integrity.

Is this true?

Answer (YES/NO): NO